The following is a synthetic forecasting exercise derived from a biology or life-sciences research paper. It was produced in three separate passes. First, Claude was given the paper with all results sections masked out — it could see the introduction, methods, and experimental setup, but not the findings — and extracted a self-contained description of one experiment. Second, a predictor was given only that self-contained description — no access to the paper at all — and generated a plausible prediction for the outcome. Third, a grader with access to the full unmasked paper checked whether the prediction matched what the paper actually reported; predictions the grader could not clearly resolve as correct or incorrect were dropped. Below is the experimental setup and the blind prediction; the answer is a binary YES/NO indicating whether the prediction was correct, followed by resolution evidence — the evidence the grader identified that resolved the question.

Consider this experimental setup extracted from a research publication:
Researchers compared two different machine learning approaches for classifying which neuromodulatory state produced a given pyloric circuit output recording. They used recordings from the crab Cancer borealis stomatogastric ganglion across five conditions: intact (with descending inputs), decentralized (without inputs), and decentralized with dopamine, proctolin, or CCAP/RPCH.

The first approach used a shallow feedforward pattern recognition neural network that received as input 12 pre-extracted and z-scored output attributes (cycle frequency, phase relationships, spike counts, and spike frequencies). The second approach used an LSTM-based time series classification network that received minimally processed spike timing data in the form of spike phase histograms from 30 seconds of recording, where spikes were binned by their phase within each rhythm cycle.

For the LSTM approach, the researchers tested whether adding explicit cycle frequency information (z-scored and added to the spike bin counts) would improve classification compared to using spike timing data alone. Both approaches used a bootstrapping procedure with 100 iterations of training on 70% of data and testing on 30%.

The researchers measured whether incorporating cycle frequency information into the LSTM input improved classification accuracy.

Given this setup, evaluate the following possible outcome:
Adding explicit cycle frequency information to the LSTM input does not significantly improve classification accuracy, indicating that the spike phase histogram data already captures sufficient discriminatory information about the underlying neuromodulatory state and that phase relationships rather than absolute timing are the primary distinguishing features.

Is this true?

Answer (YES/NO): NO